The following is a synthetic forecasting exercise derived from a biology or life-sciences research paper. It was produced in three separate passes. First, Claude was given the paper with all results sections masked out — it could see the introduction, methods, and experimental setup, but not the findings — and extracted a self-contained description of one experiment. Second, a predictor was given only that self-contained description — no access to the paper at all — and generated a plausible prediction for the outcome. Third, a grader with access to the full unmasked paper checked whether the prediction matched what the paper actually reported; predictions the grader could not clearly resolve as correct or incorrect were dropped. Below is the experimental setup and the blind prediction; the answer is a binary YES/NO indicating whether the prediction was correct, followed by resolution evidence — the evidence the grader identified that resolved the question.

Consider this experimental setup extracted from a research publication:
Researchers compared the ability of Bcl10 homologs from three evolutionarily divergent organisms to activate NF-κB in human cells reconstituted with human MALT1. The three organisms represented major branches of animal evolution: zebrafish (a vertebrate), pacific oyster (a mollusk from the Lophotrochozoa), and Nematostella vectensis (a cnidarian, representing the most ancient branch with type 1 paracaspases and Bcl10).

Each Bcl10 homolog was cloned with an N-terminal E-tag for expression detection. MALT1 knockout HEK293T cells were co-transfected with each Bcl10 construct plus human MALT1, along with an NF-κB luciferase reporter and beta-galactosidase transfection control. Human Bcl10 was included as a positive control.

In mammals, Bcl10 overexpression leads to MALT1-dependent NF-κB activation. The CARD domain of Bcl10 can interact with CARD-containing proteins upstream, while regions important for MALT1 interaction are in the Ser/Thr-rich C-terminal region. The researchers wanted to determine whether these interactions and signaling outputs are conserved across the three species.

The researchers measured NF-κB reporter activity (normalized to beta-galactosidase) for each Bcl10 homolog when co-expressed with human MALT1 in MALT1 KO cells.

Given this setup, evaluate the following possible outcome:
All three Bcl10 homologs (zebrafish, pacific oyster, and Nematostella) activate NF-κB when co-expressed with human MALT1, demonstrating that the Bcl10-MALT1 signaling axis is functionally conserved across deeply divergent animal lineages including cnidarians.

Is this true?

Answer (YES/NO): NO